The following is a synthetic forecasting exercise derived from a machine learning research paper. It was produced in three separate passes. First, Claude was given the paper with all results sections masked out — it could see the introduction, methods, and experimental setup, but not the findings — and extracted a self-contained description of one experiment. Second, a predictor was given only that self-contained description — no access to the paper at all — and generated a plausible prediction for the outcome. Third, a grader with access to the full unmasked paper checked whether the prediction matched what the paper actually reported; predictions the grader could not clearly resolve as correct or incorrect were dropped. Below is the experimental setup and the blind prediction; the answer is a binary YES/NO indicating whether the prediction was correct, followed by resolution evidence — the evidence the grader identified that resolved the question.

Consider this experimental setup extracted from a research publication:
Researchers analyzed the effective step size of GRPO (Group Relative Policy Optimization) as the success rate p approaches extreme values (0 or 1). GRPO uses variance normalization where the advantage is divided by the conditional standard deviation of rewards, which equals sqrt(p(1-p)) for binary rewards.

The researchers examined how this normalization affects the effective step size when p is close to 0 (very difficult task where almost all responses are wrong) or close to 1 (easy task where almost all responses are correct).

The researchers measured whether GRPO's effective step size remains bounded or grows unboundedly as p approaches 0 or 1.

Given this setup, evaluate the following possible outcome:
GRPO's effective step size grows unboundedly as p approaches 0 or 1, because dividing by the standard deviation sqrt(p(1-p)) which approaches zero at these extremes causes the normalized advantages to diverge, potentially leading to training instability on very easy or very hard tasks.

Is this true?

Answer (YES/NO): NO